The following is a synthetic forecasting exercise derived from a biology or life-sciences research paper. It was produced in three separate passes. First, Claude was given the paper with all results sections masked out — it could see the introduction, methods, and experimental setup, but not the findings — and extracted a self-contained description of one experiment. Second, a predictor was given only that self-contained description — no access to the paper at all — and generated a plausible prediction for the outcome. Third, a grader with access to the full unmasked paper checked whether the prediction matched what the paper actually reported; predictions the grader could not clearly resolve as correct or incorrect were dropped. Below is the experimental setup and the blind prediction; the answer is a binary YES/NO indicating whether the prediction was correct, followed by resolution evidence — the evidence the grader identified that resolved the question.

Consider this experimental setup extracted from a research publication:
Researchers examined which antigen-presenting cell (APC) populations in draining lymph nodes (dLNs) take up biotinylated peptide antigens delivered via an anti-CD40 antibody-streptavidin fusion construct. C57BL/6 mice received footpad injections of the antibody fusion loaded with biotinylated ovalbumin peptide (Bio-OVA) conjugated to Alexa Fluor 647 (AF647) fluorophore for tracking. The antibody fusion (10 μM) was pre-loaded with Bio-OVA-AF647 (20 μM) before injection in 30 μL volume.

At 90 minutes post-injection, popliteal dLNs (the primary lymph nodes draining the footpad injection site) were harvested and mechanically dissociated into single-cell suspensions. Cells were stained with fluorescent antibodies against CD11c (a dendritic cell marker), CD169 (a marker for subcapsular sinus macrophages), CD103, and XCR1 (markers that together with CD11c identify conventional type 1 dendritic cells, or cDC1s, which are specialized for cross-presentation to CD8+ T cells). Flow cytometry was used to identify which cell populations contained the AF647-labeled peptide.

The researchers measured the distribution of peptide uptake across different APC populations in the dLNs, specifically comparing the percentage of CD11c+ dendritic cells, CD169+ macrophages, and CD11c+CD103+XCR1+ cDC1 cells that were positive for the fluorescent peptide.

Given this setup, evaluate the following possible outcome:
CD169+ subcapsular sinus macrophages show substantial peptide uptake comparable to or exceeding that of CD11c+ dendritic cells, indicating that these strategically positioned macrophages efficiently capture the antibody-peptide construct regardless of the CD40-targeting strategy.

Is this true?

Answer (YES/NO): YES